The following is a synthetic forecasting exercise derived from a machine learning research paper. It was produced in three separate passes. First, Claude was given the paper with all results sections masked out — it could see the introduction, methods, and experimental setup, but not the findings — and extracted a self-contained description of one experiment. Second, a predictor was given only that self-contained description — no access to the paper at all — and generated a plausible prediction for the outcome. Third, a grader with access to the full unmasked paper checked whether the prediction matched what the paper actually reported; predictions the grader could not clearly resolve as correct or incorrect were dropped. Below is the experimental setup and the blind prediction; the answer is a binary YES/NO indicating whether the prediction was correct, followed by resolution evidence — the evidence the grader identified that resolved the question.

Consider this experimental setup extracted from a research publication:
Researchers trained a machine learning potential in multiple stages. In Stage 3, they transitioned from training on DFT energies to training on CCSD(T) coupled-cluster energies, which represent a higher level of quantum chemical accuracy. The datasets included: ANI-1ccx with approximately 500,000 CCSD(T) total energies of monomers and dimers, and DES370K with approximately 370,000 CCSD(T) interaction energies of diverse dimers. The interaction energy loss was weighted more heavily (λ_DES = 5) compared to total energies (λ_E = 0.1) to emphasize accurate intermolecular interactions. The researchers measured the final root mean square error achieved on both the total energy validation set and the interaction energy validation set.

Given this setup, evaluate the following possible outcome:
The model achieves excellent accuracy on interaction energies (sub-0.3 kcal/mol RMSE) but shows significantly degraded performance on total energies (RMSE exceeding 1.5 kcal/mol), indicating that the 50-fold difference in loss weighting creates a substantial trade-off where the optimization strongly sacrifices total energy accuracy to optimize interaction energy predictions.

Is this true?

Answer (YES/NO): NO